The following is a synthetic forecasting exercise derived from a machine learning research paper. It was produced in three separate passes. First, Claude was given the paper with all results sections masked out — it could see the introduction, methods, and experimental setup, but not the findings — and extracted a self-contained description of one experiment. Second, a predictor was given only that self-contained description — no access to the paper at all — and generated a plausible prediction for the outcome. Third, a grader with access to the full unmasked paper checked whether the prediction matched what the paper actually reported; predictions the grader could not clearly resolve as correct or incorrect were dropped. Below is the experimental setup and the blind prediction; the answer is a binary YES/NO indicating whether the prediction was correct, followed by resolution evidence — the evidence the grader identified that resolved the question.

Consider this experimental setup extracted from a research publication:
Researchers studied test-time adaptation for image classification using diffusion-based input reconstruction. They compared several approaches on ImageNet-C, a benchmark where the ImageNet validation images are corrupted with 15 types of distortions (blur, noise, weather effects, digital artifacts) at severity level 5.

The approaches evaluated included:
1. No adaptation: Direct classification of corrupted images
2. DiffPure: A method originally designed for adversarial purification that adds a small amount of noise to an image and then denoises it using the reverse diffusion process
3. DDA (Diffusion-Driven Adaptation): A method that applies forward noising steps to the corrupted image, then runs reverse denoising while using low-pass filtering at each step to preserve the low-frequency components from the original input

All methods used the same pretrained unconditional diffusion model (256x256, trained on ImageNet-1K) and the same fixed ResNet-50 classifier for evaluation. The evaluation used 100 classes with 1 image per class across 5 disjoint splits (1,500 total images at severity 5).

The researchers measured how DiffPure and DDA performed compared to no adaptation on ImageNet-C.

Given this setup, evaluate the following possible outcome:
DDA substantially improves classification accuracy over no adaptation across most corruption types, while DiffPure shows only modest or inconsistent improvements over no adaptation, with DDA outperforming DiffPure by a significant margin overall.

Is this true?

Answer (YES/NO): NO